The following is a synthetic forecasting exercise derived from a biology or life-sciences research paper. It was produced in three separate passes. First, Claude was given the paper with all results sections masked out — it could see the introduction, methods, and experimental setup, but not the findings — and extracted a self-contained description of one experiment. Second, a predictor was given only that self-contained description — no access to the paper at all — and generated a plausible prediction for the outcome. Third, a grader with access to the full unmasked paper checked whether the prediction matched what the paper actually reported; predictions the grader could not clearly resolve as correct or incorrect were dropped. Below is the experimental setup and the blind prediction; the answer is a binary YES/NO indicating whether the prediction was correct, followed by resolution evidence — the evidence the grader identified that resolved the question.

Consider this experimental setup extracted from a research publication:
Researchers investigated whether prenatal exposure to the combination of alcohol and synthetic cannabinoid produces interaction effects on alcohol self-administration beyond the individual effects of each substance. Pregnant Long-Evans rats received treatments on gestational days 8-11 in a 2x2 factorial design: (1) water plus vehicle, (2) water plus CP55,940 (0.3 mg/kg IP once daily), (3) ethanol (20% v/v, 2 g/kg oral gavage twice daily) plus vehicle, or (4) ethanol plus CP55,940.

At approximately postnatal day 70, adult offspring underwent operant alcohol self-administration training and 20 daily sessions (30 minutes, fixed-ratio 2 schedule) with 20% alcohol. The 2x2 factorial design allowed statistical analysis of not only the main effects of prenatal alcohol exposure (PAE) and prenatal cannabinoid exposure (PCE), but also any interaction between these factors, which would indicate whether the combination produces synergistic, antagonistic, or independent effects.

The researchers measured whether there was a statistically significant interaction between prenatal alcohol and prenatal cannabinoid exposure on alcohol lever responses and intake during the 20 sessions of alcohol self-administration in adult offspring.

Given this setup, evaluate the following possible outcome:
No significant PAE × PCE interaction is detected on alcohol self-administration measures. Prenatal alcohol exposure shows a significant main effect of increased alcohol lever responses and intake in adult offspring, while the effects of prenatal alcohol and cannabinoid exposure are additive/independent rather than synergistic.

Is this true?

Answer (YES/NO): NO